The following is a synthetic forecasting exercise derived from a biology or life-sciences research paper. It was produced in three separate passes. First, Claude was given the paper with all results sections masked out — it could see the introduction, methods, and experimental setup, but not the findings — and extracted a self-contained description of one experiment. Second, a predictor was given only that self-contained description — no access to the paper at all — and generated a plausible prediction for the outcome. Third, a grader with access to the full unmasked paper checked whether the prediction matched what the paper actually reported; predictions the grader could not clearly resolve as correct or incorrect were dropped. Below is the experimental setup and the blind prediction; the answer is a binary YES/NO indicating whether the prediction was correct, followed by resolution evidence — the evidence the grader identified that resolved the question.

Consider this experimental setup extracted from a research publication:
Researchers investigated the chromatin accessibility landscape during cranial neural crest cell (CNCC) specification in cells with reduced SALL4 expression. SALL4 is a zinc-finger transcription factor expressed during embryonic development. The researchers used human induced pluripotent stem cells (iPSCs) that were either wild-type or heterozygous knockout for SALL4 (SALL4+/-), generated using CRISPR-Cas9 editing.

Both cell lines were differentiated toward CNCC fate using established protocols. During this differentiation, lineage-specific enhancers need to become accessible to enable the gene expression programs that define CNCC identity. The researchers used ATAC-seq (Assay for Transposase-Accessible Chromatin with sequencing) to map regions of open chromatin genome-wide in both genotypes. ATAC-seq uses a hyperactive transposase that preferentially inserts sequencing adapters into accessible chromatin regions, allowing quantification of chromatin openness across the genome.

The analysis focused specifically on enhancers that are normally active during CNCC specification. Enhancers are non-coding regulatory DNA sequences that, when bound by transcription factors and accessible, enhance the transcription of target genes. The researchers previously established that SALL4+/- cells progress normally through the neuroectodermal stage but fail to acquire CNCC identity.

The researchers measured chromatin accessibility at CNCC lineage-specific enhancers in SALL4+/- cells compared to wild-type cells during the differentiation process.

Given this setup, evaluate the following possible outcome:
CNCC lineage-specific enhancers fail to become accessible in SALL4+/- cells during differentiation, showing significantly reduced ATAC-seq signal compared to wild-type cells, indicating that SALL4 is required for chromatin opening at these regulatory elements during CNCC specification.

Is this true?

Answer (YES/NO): YES